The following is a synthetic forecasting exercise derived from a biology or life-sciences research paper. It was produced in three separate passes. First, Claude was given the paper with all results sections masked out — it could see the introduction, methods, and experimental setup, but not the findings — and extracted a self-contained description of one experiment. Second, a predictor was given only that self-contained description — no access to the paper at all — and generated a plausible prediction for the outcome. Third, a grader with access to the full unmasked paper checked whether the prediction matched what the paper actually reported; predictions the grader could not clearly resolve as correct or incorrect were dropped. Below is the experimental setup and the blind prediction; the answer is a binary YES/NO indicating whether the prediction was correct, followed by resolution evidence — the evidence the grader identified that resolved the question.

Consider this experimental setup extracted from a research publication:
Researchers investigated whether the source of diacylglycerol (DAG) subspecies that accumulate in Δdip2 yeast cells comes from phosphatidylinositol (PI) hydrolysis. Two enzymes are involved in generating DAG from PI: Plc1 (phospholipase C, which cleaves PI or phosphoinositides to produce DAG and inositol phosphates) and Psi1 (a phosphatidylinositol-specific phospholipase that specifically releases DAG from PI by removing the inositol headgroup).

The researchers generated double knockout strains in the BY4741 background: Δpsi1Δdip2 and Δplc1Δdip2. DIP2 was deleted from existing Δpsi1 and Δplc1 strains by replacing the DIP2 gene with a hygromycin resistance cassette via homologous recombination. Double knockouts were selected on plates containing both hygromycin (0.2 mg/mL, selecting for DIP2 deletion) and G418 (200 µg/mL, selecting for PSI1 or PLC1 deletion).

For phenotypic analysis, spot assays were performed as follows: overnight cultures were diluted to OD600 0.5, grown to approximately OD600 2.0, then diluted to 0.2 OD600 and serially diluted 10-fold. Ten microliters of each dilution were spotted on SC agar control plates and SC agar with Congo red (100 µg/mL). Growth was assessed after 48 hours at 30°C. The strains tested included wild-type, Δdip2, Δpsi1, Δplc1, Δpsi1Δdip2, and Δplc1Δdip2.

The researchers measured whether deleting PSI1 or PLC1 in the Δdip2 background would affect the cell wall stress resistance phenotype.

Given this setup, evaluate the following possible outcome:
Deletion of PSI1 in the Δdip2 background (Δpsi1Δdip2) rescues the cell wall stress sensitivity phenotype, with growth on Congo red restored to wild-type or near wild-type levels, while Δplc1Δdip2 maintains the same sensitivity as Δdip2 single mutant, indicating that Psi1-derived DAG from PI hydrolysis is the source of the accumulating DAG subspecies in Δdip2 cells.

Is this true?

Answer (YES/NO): NO